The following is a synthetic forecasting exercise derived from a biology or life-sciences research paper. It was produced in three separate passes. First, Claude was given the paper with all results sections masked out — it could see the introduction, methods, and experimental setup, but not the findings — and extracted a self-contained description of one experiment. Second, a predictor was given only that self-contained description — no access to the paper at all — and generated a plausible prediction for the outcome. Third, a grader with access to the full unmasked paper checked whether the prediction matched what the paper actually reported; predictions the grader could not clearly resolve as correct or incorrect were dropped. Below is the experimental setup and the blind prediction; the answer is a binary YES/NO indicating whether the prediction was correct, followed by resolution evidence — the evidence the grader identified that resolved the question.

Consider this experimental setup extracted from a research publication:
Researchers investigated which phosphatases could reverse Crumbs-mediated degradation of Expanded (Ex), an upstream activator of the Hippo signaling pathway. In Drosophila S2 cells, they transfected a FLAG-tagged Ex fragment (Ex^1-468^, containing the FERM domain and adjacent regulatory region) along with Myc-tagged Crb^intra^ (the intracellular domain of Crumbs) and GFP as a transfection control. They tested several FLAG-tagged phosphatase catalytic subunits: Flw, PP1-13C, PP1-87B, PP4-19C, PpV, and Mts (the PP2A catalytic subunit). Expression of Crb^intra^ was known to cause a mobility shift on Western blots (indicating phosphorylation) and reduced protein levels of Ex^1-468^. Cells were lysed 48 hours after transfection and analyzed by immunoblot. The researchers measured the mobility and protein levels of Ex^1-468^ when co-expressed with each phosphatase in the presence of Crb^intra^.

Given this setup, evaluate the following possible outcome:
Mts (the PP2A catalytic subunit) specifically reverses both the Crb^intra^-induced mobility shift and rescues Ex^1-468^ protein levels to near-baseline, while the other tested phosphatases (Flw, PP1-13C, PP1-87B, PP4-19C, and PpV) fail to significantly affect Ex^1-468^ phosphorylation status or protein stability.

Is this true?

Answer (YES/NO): YES